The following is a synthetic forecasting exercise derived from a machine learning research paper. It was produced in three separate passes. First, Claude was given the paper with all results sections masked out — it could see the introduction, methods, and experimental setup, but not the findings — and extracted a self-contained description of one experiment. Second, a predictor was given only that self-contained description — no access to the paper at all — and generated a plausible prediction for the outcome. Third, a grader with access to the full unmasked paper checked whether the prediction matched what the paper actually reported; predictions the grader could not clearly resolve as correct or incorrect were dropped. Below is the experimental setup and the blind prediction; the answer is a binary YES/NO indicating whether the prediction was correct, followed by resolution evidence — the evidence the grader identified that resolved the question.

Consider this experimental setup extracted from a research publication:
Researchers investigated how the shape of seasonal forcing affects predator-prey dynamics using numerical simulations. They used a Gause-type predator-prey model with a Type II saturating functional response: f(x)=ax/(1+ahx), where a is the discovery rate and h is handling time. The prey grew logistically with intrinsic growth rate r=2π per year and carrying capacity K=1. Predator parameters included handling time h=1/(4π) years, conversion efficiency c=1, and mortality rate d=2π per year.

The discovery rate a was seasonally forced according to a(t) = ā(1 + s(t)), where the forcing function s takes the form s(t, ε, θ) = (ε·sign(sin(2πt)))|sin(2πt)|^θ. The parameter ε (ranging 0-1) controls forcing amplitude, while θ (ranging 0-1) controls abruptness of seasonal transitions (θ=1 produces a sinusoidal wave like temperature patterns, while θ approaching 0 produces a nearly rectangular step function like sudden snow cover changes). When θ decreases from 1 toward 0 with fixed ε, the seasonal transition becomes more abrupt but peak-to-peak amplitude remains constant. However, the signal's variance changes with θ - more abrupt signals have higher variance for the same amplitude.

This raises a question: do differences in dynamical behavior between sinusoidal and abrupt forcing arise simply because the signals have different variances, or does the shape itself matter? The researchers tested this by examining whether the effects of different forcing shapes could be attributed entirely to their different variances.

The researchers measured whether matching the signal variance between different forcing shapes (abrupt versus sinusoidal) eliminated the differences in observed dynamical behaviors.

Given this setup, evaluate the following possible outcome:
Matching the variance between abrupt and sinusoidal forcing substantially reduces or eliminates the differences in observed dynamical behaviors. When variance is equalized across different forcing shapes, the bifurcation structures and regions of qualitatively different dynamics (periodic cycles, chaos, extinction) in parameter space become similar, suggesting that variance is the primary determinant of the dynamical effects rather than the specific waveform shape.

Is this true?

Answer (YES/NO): NO